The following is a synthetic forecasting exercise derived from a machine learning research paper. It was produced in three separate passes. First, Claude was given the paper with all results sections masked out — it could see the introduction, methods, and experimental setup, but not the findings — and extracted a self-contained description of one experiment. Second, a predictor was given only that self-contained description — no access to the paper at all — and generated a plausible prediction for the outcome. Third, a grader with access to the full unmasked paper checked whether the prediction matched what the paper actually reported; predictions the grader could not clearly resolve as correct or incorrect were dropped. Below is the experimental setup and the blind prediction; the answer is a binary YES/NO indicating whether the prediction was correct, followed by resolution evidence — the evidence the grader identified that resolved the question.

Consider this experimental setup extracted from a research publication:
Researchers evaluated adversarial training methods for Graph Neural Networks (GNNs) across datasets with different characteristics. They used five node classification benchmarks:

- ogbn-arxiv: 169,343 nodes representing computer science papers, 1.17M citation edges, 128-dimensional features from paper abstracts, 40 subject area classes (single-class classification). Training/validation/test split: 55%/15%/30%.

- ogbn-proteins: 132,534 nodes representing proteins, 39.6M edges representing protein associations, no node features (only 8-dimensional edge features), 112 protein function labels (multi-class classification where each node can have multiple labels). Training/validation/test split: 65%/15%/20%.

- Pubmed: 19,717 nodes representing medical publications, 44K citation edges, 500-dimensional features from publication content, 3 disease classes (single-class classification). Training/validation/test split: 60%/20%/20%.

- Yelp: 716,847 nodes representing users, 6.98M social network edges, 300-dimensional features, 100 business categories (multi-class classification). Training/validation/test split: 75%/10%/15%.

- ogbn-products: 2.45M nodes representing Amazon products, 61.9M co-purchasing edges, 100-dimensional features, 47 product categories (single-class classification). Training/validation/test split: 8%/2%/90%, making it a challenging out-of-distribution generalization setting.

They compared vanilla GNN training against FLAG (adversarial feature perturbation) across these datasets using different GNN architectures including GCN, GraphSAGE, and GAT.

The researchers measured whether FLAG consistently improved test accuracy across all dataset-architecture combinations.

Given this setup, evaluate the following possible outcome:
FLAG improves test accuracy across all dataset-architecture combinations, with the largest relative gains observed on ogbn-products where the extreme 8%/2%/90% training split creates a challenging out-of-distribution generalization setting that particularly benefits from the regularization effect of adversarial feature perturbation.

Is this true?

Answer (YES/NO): NO